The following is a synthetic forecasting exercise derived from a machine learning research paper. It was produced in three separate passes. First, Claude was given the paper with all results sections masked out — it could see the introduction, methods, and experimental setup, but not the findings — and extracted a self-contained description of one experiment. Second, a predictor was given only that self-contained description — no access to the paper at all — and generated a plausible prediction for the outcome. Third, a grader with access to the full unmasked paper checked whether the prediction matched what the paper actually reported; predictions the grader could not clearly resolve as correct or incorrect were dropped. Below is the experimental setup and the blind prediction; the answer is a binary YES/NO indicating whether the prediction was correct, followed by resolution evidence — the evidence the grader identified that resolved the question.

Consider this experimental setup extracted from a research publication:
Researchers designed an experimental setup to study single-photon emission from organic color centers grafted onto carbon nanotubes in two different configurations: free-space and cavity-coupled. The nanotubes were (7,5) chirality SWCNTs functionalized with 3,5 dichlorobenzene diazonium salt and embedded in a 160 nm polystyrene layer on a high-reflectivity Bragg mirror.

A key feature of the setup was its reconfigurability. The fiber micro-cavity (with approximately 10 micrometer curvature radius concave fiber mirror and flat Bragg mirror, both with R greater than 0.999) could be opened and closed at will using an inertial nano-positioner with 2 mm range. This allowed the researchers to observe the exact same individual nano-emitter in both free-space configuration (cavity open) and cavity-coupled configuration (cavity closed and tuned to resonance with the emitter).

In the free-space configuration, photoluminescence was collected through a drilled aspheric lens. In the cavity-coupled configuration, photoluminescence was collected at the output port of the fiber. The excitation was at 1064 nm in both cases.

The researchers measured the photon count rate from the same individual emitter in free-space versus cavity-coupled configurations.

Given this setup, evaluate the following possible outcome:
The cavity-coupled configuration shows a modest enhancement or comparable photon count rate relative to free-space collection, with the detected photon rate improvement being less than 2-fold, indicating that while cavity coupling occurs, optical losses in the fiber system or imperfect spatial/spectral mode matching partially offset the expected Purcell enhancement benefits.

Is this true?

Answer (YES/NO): NO